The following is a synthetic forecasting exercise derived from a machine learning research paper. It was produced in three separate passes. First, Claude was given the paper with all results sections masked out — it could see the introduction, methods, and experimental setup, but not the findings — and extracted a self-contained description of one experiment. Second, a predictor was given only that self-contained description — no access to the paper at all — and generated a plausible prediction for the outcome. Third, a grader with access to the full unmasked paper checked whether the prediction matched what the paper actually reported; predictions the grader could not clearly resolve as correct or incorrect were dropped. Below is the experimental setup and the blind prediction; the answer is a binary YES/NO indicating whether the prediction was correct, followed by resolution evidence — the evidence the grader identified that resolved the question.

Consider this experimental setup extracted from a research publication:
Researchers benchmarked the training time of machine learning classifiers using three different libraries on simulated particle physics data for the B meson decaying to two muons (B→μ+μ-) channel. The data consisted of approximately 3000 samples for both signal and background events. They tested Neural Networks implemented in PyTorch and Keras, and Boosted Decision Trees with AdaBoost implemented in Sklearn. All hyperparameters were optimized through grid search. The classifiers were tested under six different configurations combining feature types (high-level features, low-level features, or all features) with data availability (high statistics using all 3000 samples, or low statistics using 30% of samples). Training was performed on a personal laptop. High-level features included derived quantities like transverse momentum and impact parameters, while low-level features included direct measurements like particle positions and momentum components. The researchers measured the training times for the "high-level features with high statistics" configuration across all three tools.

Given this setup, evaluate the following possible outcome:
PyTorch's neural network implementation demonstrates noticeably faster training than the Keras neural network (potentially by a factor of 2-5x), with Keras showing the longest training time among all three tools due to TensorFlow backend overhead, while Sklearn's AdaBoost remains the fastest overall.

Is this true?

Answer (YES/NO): NO